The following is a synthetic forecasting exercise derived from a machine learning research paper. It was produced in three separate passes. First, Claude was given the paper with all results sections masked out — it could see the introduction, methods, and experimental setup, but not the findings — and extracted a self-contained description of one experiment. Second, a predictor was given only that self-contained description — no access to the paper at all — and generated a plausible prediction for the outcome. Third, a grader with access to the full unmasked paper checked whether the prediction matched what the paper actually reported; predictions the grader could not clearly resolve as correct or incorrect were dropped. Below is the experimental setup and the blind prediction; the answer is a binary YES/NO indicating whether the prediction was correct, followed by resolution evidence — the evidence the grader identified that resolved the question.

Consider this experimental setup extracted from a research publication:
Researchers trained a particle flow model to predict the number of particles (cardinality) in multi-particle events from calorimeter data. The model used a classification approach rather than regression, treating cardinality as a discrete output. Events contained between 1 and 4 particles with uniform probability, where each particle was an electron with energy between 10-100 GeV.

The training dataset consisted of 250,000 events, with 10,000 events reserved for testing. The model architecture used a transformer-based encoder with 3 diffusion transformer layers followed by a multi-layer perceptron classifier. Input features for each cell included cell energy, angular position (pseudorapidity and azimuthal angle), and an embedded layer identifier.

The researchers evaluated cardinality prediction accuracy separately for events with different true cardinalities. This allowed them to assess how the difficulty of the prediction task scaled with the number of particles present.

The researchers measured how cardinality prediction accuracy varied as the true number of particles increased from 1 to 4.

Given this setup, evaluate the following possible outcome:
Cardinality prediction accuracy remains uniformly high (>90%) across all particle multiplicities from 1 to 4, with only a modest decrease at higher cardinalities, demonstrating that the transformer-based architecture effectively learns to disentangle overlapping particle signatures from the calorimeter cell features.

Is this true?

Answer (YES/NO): NO